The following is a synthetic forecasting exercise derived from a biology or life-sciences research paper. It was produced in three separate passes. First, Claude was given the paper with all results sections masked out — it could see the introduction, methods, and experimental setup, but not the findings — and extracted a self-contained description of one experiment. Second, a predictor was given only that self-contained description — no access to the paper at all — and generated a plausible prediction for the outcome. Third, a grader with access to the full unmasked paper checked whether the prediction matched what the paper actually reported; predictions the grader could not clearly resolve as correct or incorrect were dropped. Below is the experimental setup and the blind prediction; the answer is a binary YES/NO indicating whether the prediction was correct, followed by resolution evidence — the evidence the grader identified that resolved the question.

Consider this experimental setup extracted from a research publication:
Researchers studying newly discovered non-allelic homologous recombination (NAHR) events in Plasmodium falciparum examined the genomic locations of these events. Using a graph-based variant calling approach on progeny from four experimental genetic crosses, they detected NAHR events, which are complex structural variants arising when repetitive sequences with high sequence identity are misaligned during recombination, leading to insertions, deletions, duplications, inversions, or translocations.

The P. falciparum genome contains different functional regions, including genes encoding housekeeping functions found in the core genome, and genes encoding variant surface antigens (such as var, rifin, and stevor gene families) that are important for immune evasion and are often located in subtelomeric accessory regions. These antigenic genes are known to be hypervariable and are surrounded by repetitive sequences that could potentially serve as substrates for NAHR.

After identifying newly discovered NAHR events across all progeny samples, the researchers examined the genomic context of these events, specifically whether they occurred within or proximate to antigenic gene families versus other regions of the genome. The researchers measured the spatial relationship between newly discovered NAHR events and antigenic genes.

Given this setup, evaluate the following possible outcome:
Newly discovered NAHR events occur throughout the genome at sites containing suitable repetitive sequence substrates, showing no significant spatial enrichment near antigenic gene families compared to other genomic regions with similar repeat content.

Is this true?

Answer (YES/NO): NO